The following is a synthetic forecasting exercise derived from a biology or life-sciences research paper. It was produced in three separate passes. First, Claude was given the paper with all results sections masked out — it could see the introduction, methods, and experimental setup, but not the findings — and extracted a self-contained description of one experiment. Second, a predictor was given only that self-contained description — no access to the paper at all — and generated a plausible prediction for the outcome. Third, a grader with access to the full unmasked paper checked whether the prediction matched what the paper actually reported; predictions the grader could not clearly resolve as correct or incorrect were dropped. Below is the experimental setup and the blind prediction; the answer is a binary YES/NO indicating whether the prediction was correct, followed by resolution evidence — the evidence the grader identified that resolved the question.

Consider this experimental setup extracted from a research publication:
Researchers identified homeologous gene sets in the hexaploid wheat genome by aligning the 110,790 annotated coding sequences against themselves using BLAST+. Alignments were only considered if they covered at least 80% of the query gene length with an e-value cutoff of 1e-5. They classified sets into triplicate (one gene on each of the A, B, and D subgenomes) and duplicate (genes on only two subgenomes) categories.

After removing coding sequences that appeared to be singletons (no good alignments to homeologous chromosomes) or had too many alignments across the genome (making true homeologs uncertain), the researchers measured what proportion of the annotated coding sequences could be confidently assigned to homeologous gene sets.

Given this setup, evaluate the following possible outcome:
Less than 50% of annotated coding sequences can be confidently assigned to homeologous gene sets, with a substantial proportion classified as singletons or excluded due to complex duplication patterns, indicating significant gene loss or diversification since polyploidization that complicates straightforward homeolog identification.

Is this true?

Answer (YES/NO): NO